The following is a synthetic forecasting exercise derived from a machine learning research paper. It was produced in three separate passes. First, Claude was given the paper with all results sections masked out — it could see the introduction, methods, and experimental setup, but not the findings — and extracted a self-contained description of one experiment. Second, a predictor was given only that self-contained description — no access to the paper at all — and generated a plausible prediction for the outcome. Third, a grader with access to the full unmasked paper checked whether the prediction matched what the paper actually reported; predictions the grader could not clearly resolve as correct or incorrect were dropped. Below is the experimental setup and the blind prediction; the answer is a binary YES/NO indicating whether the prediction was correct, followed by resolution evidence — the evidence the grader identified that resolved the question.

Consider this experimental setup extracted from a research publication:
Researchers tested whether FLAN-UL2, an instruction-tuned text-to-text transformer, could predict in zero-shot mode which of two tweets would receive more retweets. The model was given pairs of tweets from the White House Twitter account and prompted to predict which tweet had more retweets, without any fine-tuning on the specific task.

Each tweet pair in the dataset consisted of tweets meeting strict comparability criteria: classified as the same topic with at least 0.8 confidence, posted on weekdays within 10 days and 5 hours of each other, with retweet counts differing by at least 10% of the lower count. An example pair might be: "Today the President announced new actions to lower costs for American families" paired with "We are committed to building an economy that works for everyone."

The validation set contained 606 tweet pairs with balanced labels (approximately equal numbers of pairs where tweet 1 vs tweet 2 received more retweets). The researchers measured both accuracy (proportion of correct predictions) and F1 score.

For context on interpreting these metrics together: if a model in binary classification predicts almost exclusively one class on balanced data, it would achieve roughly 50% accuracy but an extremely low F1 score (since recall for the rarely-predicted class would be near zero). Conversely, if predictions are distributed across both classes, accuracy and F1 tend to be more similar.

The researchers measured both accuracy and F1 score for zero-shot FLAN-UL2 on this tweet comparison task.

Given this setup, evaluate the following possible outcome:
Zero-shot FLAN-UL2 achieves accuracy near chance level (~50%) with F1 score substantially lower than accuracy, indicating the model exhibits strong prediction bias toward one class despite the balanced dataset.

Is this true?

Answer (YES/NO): YES